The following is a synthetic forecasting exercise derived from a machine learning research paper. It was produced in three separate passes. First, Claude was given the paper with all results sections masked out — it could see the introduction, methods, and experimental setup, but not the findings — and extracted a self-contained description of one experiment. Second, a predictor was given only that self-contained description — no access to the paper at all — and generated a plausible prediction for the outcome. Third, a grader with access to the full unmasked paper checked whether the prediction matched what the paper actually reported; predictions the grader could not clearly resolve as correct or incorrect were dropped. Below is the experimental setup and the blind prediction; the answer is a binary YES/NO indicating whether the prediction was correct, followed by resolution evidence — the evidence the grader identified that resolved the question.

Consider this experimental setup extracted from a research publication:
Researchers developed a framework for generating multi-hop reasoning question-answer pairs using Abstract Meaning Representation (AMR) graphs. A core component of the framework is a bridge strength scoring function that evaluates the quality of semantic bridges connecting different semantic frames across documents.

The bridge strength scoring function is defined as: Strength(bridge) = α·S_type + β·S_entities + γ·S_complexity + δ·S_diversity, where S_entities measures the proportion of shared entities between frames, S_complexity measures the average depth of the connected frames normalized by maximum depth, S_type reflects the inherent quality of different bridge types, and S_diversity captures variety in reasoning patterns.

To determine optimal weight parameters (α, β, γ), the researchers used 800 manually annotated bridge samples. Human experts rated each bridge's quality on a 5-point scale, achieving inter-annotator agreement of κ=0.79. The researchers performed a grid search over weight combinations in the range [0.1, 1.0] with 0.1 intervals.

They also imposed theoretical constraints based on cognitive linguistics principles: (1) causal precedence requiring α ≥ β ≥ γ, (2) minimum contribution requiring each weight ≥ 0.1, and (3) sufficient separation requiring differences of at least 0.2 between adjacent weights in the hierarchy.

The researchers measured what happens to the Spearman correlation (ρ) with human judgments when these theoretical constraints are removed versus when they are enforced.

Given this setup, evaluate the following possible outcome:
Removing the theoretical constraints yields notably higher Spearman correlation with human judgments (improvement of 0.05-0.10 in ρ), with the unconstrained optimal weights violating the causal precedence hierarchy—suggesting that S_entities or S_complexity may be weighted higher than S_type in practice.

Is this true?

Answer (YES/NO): NO